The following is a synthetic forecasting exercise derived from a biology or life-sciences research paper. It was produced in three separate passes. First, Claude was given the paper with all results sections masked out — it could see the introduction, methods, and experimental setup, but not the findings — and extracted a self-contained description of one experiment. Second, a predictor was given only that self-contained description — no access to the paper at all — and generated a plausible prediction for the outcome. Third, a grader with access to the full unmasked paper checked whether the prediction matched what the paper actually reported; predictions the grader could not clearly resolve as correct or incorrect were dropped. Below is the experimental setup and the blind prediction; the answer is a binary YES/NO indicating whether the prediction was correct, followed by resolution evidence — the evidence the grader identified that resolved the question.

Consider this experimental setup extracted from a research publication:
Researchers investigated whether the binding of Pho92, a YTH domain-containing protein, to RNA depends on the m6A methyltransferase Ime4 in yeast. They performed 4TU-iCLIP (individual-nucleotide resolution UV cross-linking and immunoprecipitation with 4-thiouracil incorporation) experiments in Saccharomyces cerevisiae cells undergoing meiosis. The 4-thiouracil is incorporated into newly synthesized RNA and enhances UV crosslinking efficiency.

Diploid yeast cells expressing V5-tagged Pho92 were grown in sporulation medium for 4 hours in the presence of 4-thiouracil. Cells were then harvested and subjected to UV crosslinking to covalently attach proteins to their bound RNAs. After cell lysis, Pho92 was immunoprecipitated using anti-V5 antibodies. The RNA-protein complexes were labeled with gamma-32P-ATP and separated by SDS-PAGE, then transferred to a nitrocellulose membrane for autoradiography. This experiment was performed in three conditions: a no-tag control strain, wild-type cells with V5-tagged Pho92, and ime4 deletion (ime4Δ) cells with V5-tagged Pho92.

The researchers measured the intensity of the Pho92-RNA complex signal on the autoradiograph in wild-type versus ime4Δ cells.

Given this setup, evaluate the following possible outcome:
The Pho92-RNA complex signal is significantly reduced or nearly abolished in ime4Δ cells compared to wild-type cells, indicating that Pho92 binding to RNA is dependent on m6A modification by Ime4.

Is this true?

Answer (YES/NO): NO